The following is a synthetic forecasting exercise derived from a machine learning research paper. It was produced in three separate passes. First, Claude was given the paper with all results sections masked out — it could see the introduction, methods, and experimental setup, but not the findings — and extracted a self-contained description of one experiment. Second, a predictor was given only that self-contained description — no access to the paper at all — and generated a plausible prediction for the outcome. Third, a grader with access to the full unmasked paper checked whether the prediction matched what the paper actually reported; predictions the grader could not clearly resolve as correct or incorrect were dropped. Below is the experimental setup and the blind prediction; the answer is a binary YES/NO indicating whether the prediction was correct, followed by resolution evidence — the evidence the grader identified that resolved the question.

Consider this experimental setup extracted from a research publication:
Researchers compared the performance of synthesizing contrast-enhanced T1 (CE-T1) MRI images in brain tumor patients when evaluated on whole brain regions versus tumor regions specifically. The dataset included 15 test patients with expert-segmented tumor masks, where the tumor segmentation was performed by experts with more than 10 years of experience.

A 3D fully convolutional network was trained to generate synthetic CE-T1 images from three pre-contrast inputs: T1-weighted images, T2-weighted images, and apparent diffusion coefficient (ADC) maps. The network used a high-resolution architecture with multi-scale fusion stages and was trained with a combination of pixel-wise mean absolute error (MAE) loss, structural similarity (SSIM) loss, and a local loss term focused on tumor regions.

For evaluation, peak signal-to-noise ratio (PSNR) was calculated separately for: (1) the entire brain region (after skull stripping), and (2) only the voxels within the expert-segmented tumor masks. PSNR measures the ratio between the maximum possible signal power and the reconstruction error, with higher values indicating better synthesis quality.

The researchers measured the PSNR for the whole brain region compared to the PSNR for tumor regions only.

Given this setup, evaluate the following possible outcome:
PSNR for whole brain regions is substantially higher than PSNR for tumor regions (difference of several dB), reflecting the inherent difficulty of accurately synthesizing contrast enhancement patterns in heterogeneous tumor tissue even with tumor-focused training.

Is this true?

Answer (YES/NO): YES